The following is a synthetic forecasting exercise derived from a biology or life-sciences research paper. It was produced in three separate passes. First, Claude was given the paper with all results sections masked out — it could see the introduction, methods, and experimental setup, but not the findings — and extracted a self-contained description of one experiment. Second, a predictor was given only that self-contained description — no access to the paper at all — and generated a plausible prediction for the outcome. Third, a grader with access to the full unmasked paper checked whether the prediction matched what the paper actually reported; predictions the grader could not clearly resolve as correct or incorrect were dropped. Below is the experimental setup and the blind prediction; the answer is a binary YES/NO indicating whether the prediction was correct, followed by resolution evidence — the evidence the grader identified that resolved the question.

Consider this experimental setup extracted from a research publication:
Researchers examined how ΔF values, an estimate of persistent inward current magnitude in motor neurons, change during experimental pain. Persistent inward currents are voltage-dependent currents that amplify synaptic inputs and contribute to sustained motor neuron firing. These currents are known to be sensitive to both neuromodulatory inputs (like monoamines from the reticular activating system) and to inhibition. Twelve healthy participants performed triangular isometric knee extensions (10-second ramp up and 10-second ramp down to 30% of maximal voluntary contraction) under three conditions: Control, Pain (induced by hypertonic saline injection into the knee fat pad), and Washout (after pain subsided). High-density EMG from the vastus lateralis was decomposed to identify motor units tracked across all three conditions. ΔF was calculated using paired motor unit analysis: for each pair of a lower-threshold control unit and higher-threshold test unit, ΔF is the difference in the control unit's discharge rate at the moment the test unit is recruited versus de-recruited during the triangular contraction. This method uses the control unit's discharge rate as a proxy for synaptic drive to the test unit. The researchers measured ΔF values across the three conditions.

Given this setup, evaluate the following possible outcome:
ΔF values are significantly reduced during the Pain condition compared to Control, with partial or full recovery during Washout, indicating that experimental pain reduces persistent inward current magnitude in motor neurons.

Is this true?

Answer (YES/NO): NO